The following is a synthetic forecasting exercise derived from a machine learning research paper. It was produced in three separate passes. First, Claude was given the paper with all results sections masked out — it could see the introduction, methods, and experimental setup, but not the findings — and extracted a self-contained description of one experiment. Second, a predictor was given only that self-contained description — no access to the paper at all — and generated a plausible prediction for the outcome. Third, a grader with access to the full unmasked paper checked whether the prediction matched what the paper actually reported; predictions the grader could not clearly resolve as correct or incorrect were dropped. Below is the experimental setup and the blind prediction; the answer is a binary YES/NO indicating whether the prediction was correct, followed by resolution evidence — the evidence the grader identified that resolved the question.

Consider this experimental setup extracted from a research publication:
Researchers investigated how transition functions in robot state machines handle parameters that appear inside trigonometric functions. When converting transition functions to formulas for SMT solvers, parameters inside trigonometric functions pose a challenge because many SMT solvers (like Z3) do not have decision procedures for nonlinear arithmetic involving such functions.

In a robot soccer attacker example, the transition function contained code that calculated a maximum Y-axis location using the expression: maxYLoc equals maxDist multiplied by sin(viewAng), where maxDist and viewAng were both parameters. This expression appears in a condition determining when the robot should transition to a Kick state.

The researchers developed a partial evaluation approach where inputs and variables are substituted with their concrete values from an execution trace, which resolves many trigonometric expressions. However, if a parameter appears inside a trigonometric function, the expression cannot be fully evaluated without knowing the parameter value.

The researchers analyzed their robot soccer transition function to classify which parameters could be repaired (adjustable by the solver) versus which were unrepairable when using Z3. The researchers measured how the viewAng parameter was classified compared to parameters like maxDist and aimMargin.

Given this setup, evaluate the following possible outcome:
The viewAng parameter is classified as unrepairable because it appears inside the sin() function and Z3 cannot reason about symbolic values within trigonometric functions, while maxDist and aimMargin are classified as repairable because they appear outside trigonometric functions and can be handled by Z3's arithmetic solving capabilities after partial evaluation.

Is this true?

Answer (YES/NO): YES